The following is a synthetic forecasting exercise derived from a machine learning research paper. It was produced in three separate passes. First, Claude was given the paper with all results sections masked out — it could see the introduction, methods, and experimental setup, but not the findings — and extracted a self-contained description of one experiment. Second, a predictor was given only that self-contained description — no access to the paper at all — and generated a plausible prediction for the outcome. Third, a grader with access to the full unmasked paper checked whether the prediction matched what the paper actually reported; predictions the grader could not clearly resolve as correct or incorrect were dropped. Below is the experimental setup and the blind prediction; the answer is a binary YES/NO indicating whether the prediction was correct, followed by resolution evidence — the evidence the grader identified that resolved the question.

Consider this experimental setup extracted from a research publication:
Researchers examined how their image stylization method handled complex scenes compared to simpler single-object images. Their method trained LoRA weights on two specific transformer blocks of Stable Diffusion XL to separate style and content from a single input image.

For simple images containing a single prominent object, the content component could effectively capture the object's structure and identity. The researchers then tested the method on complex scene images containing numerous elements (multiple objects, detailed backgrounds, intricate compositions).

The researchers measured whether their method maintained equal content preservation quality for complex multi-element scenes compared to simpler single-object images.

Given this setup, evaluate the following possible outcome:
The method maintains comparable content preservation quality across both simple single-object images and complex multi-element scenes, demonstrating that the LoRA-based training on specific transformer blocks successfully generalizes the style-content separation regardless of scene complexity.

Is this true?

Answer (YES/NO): NO